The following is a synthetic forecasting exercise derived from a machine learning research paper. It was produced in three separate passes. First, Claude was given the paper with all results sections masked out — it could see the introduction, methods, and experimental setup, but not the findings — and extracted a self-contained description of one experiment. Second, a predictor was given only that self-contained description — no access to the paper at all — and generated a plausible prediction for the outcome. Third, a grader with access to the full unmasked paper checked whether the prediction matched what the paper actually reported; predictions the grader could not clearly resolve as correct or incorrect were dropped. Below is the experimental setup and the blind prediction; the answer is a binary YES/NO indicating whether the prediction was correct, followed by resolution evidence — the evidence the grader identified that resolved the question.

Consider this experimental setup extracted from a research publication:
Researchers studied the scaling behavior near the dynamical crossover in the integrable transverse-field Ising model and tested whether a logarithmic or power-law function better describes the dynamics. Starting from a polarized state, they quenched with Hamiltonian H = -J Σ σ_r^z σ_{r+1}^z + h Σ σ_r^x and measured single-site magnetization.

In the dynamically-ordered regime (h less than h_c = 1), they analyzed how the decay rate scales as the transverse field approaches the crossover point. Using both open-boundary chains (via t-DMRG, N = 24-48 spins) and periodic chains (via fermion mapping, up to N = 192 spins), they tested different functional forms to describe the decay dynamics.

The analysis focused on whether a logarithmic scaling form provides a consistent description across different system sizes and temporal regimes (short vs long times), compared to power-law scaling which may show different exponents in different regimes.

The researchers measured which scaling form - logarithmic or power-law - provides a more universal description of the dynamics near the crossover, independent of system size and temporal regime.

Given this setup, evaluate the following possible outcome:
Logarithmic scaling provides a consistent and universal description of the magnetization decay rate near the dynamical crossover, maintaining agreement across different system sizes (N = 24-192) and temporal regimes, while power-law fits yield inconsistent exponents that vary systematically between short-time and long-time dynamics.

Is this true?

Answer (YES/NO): YES